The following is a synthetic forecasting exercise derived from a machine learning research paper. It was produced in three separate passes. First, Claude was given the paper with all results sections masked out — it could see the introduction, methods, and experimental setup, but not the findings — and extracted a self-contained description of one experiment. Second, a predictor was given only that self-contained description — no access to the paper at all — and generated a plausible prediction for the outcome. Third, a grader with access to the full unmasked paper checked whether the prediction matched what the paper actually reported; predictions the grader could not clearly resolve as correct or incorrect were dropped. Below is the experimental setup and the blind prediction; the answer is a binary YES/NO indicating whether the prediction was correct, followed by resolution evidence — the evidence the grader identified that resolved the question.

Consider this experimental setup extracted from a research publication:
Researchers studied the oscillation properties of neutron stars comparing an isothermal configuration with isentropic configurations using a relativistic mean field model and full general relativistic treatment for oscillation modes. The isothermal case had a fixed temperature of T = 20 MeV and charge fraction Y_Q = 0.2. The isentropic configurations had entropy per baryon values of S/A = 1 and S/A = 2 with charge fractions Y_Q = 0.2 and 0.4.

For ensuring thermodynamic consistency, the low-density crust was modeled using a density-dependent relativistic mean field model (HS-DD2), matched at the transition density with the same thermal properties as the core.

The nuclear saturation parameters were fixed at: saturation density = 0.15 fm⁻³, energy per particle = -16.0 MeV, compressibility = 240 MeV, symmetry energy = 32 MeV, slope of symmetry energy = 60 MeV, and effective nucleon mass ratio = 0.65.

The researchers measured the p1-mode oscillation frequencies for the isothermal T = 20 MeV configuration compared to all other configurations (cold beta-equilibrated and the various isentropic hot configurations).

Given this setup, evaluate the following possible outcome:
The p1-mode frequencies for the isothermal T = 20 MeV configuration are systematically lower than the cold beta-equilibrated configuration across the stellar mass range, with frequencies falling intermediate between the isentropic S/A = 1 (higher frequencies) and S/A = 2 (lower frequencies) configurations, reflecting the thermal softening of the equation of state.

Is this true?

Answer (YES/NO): NO